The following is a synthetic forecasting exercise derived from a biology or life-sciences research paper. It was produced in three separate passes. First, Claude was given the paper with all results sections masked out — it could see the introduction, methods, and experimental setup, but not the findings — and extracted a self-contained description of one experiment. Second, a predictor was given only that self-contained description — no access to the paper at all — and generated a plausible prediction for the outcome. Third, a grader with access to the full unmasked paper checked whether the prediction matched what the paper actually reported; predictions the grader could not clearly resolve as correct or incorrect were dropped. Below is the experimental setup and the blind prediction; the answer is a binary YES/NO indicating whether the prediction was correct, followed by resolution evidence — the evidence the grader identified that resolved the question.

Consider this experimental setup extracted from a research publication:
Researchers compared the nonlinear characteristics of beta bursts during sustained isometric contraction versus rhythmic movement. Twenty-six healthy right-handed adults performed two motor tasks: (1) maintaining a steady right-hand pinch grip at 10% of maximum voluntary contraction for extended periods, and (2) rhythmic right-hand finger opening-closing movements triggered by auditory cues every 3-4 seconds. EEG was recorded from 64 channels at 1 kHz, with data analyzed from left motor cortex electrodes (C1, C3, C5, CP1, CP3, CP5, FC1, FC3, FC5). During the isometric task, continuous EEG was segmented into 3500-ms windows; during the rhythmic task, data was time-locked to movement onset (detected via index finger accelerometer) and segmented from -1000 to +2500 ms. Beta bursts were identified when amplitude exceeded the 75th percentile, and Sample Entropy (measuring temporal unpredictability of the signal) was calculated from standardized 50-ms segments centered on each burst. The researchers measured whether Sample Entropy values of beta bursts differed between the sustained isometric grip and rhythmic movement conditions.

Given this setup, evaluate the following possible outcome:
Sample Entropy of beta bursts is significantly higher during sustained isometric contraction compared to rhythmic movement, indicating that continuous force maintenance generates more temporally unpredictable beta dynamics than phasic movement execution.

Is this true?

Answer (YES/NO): NO